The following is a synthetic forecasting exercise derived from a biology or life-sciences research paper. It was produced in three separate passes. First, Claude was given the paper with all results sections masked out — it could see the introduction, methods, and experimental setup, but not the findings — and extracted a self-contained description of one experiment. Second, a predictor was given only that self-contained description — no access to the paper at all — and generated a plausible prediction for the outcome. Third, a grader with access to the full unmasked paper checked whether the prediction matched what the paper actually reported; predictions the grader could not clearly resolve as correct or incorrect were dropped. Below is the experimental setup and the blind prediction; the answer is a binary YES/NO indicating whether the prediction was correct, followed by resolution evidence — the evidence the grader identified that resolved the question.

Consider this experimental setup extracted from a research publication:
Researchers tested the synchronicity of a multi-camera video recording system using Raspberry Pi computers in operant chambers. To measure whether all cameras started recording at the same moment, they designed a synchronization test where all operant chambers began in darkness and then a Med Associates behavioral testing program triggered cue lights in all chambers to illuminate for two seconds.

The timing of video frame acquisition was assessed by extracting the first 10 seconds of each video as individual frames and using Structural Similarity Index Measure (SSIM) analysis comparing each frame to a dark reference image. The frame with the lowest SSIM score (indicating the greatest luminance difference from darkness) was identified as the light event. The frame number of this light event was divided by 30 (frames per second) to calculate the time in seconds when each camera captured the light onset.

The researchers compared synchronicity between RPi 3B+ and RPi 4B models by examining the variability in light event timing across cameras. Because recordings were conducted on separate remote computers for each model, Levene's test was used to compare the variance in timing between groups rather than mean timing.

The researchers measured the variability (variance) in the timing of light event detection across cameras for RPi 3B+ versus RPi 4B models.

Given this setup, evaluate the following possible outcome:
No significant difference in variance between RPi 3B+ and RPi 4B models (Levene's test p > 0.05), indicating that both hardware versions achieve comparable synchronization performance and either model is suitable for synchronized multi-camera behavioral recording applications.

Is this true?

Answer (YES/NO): YES